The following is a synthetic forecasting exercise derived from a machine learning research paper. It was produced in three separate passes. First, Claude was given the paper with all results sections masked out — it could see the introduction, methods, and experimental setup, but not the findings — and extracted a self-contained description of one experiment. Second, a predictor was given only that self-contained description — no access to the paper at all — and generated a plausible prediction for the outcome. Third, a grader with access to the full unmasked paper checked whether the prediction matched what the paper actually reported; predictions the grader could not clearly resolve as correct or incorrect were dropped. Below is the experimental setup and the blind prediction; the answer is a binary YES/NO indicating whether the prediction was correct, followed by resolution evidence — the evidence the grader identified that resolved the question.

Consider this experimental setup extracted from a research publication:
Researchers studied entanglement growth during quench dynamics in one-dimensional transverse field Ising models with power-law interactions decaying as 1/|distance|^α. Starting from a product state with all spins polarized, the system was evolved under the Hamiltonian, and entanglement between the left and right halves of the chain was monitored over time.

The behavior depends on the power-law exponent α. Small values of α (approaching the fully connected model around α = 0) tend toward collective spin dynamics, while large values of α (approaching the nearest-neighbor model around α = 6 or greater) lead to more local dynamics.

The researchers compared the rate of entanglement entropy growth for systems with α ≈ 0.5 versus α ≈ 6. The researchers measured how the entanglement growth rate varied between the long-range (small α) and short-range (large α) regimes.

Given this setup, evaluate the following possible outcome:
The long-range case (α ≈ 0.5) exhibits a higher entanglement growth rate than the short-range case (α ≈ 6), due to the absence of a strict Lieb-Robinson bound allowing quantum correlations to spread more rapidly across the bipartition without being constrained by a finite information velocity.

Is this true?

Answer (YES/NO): NO